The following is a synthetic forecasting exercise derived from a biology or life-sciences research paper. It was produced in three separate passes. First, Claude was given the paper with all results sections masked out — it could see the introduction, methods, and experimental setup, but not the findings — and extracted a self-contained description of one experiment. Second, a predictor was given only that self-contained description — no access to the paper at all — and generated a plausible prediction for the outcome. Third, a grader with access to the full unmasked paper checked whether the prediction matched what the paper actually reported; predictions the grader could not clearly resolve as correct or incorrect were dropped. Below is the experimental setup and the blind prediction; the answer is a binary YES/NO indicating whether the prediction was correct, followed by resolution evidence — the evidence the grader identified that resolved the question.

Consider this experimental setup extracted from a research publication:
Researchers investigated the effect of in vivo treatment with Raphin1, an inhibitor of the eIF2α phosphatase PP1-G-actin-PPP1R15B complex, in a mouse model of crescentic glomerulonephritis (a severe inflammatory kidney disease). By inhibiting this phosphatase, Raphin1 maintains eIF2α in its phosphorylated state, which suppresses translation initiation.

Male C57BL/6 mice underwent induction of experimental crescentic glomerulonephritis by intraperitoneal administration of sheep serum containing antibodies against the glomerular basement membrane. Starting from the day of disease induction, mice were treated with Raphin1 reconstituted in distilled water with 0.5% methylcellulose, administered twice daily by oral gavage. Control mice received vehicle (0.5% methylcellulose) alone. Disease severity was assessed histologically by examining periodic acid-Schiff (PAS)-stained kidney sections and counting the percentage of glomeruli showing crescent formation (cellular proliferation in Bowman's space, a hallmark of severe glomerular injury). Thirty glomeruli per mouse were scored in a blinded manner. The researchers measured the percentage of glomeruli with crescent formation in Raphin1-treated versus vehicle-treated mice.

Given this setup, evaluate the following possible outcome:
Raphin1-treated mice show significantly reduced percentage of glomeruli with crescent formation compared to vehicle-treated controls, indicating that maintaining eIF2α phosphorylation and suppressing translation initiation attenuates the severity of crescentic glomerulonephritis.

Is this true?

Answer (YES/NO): YES